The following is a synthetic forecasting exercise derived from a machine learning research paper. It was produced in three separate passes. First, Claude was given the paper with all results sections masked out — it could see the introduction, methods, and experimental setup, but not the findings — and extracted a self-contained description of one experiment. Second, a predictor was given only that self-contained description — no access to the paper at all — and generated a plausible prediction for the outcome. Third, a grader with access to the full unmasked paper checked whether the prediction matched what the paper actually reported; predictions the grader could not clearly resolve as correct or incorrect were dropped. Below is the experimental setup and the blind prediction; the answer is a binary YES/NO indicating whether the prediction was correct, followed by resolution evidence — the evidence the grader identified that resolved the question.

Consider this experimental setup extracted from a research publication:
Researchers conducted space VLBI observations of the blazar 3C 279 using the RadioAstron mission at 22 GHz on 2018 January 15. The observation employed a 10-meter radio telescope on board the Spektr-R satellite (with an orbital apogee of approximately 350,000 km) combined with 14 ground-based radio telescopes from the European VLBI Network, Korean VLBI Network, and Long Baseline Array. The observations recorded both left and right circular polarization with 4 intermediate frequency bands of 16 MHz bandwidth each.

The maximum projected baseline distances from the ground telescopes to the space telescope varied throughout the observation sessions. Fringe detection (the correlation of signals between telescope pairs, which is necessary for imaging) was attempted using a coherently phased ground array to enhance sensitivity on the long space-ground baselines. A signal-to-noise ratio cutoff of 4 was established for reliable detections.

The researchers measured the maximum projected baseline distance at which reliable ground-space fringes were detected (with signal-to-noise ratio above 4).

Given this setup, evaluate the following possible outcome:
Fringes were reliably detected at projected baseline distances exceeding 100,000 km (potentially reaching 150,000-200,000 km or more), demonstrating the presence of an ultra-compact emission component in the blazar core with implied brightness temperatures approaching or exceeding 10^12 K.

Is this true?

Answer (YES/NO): YES